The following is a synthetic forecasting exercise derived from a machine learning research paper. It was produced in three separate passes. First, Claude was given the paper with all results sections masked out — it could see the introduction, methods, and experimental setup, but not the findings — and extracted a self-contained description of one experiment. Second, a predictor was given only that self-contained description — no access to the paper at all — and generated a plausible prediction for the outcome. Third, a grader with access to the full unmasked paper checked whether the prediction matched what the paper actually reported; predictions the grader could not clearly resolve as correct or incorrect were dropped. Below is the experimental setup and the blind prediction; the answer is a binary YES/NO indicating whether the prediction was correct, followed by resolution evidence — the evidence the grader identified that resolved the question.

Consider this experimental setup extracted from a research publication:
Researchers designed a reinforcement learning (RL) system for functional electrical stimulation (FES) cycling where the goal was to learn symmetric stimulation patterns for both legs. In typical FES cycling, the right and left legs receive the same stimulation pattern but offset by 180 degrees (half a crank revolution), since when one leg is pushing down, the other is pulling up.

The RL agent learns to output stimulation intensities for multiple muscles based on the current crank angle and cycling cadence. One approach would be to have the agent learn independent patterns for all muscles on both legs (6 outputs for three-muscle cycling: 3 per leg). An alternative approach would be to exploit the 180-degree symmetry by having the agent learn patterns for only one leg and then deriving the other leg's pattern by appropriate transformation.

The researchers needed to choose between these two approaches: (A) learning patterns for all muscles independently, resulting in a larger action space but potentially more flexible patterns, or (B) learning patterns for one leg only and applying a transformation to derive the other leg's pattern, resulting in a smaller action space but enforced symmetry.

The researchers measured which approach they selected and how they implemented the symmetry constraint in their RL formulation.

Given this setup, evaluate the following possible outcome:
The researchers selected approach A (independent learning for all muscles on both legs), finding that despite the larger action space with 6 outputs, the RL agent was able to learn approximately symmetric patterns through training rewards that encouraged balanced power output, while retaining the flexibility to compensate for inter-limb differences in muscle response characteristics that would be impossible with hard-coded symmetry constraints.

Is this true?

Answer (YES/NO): NO